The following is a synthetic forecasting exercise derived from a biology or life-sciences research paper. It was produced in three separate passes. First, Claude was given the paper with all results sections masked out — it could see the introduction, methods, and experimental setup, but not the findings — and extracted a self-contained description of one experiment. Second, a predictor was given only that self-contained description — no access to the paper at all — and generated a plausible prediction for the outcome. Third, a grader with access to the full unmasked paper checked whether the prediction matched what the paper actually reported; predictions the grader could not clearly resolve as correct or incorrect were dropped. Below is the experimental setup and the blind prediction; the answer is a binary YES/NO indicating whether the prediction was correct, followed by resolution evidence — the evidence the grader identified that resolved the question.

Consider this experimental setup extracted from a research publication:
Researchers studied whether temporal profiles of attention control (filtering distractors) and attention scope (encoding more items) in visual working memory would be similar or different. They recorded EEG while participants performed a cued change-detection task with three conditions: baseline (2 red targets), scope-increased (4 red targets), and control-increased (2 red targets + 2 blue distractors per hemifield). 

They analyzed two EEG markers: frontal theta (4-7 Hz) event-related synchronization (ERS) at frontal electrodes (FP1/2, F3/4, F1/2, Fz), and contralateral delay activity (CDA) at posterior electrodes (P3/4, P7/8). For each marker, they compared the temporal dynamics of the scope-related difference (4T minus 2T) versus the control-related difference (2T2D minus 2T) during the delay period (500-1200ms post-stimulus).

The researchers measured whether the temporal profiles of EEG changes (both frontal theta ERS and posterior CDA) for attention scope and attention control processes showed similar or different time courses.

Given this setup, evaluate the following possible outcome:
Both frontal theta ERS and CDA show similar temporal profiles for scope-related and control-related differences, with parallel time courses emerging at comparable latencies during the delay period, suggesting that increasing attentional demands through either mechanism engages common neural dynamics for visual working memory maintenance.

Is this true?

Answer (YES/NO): YES